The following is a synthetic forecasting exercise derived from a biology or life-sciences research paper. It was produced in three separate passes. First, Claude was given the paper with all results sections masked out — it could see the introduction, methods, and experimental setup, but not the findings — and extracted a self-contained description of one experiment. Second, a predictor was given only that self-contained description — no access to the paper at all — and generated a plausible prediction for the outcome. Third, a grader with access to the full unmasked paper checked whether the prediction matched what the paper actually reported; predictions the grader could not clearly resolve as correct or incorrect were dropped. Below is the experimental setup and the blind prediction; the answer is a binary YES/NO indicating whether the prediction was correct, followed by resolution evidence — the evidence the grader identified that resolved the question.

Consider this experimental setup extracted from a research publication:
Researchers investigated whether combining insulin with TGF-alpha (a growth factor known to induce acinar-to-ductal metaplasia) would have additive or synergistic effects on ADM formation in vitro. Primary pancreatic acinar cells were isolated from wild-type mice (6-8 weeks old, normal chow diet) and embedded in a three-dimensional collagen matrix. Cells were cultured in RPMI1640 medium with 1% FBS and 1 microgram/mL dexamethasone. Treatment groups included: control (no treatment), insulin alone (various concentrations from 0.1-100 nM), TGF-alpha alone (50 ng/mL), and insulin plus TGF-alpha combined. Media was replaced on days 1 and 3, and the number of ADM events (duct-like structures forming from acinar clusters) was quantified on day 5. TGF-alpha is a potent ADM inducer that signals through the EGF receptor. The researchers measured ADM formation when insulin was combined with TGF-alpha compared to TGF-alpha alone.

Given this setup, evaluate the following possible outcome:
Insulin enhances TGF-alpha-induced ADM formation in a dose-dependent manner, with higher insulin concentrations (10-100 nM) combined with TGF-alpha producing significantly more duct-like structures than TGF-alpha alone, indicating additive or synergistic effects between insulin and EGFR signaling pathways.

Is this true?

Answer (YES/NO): YES